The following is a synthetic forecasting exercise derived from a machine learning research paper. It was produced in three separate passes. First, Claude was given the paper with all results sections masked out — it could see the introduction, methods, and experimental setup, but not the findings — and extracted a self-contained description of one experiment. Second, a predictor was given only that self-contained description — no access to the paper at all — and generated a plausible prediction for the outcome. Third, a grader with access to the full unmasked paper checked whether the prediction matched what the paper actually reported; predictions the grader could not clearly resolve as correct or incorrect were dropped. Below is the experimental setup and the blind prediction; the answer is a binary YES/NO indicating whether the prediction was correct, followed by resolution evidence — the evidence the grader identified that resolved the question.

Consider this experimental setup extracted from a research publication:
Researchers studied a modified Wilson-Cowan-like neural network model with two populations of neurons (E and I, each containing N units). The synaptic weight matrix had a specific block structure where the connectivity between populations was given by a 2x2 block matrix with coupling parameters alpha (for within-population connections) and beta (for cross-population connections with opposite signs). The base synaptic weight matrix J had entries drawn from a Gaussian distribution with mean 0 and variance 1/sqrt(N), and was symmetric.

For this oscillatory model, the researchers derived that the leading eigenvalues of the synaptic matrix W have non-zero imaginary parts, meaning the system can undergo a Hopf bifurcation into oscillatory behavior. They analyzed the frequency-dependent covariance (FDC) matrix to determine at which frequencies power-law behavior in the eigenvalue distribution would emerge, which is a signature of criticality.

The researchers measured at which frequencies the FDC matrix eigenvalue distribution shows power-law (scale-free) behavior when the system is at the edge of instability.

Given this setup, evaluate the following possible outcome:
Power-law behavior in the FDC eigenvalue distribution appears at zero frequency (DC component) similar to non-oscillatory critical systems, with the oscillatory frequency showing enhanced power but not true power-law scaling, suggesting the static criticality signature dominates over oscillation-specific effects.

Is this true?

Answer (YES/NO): NO